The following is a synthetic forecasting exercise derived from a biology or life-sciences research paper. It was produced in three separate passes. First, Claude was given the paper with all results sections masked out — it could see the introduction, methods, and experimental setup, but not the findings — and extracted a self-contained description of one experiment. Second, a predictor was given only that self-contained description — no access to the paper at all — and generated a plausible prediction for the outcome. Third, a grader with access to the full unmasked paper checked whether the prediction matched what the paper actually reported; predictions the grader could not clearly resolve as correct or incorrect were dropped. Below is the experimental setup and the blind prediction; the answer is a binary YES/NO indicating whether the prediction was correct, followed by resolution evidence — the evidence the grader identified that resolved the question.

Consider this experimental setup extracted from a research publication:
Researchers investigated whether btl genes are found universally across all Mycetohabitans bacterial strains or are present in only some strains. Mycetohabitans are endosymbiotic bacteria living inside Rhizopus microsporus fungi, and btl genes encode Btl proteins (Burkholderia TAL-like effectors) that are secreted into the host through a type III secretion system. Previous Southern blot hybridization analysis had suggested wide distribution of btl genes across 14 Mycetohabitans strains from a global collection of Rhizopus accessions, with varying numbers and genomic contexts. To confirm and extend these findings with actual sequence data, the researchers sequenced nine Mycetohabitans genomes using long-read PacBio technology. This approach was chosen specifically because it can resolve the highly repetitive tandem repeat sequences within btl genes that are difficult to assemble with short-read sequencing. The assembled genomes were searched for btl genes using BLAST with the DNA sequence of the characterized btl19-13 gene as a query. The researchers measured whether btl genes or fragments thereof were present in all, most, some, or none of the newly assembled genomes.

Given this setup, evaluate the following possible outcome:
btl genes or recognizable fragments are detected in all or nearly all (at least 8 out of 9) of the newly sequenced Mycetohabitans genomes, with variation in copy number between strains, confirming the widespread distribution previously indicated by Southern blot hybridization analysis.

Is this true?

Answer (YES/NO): YES